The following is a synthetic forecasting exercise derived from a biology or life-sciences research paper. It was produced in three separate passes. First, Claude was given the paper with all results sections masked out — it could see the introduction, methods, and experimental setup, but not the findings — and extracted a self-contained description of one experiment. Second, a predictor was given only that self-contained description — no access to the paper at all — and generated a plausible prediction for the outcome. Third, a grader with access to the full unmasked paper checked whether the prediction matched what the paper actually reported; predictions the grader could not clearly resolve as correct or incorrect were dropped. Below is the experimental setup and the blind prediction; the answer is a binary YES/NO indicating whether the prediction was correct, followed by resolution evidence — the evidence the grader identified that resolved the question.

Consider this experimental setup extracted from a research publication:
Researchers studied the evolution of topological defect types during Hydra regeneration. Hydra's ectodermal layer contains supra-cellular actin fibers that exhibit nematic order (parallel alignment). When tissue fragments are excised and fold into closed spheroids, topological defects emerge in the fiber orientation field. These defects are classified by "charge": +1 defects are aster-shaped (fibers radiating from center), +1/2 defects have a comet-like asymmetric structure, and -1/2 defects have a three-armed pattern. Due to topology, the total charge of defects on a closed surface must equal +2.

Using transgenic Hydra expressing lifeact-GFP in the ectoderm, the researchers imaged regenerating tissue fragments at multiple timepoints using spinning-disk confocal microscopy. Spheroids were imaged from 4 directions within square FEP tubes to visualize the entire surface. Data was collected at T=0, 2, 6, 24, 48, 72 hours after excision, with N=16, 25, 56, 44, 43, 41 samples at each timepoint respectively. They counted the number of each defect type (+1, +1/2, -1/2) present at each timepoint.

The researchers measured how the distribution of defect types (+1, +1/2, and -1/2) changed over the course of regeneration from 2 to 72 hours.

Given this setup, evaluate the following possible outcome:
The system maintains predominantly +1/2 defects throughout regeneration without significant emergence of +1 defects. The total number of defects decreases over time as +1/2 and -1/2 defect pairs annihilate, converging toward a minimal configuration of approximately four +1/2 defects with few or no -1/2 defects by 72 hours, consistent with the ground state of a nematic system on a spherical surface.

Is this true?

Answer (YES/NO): NO